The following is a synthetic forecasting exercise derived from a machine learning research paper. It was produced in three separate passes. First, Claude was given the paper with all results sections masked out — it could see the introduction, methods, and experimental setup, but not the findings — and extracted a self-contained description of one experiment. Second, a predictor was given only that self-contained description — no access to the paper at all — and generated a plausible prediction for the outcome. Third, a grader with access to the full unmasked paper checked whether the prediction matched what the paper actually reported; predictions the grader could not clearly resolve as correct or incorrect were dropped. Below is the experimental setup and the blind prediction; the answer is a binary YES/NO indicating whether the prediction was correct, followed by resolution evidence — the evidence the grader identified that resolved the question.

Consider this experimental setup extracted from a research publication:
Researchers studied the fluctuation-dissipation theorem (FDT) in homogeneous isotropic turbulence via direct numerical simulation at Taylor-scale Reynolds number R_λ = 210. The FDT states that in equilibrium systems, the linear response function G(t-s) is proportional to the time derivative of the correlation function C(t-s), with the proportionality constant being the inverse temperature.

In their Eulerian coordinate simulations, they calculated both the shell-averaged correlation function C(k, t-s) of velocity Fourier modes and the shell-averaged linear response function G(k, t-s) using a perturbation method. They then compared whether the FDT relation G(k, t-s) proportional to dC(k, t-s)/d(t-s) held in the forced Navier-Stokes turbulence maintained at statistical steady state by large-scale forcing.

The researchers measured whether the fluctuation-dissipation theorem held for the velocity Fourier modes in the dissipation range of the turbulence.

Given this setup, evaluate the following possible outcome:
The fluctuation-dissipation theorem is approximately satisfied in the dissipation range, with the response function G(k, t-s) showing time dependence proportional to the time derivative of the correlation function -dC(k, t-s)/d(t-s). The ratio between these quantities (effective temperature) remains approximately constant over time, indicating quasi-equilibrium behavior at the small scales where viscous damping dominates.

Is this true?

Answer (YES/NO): NO